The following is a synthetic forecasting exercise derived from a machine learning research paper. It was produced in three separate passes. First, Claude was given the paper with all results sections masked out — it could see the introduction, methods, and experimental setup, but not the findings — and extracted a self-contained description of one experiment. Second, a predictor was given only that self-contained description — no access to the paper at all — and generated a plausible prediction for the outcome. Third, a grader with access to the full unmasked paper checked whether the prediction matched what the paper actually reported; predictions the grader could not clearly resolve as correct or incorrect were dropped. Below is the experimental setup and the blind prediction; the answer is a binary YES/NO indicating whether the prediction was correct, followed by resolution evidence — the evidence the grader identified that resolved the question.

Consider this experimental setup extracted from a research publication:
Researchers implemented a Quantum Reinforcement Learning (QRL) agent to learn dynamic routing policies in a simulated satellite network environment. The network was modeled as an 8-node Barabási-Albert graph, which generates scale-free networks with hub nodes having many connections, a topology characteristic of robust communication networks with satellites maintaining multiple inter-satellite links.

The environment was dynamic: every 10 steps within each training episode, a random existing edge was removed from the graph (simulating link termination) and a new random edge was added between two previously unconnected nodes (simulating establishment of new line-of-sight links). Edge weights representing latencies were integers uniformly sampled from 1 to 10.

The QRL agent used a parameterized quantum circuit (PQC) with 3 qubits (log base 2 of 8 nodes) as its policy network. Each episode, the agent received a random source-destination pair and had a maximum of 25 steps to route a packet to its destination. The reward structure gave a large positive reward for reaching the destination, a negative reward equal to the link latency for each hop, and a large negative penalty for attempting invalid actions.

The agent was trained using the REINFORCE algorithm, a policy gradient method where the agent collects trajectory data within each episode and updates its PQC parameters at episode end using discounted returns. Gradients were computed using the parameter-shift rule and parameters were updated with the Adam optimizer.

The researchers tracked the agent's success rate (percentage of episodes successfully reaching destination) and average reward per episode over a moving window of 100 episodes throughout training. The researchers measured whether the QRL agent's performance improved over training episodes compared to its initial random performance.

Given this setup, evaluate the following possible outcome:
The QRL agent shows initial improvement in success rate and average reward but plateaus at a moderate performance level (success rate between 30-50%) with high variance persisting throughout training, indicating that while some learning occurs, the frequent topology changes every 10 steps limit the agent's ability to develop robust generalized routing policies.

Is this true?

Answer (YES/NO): NO